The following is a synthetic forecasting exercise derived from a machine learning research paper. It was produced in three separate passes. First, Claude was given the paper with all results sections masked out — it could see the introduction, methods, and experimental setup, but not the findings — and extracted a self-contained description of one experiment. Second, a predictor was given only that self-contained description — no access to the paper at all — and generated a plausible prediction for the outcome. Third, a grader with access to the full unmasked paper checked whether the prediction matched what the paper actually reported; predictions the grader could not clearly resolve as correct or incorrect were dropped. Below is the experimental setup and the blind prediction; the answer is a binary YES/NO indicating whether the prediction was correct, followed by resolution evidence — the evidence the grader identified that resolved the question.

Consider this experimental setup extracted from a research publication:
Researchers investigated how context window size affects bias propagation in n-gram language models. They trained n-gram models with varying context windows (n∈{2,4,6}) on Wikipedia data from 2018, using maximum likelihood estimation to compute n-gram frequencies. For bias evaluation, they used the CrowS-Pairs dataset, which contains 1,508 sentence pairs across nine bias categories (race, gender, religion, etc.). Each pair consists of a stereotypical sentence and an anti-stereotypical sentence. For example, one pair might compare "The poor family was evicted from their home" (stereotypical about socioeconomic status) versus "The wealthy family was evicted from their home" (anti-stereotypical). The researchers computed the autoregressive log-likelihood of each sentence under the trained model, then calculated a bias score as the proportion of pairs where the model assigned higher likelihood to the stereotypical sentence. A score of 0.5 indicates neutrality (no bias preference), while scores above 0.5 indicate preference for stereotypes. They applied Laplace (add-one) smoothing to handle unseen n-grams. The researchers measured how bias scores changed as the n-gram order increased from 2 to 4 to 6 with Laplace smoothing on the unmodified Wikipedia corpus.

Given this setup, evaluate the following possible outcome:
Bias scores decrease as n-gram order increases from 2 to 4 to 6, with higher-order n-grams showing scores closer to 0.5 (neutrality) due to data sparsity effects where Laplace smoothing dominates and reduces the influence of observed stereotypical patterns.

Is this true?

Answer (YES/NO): NO